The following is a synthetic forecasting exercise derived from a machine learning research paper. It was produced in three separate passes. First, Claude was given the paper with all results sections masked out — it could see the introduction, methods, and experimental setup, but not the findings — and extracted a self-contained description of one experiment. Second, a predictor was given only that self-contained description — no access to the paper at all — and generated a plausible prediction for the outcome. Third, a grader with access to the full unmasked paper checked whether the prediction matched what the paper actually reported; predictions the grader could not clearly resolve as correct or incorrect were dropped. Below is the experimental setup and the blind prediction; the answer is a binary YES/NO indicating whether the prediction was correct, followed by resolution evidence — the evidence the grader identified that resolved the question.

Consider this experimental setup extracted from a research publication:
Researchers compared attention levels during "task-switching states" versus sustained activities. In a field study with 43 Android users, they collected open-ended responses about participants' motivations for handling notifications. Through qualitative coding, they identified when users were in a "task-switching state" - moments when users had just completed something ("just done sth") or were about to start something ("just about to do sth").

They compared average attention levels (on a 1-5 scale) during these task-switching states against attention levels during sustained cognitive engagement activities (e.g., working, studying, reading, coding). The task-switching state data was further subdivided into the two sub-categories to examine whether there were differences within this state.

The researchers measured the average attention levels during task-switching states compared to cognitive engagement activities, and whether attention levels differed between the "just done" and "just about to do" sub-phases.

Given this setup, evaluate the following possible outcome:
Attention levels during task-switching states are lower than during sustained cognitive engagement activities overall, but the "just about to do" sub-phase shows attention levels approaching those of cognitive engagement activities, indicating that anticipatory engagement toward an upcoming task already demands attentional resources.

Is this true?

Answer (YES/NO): NO